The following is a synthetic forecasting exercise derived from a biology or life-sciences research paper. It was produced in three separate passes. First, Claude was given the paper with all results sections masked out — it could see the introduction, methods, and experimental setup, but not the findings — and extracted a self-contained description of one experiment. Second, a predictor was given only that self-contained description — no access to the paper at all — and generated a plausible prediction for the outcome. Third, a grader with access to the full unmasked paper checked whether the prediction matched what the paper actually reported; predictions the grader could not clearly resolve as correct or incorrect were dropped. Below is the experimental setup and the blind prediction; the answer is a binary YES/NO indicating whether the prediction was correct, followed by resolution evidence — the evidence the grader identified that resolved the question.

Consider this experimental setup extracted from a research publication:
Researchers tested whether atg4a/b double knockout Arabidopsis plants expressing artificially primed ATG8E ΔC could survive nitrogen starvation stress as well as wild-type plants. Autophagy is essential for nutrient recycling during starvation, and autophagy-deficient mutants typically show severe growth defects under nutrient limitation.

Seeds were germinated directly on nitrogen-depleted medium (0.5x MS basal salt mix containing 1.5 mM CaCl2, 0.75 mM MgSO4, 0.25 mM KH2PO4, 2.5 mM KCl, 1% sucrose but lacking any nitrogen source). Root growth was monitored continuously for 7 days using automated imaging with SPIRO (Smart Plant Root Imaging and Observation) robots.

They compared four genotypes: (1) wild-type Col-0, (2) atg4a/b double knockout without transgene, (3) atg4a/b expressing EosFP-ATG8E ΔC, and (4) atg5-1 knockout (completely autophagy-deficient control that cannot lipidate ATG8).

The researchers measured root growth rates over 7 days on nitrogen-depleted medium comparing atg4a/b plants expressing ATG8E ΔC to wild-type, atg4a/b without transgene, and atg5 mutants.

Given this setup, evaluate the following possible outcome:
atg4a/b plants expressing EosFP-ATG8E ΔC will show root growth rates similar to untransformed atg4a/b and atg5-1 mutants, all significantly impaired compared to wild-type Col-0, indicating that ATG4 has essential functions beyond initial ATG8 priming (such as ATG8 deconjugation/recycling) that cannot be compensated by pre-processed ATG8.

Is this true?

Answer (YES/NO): NO